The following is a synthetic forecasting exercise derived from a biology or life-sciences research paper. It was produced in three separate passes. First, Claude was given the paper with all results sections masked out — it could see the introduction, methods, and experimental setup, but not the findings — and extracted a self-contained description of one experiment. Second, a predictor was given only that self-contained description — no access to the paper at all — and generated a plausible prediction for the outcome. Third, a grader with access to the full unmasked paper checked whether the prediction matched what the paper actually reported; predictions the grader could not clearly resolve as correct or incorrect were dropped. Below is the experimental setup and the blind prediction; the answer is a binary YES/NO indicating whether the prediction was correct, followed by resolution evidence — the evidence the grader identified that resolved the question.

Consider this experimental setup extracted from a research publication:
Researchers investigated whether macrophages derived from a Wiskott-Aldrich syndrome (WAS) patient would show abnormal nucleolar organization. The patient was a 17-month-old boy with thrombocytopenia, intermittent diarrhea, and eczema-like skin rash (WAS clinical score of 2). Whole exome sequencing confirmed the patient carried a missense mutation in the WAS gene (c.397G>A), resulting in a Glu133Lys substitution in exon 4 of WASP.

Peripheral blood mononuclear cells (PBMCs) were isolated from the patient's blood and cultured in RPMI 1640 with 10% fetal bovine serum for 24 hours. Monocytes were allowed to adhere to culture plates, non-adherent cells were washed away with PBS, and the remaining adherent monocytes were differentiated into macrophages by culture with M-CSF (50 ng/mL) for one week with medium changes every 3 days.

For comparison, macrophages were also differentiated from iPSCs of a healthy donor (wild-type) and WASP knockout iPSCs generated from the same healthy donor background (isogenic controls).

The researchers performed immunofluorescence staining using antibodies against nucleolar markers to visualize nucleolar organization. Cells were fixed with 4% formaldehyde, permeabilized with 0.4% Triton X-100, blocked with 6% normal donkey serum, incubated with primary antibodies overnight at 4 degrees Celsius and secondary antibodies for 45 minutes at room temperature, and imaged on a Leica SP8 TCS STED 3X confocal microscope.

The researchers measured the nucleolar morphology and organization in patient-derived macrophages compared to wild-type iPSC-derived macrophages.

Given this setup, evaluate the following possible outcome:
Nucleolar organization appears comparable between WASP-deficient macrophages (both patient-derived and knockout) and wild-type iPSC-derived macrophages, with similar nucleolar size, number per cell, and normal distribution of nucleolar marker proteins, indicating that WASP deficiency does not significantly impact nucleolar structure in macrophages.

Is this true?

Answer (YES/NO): NO